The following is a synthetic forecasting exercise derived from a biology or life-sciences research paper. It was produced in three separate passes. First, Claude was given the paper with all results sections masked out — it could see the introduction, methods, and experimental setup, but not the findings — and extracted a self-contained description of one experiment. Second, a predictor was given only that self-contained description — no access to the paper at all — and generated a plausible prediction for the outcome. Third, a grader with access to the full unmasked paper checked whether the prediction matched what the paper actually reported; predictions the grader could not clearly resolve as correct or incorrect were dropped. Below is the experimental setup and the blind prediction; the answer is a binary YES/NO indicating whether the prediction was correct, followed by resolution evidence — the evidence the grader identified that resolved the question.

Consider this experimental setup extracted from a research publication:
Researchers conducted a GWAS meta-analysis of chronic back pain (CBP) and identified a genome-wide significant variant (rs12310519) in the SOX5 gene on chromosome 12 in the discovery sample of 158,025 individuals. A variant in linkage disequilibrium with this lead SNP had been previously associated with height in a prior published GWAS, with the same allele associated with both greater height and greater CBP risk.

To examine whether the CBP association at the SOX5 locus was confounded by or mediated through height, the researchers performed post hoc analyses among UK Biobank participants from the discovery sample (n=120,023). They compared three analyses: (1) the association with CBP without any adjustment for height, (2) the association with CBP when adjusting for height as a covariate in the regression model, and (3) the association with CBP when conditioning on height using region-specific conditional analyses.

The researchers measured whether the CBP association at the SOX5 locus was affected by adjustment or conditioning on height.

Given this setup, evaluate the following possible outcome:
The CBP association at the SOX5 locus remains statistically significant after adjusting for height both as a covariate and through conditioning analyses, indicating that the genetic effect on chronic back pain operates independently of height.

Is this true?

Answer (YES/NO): YES